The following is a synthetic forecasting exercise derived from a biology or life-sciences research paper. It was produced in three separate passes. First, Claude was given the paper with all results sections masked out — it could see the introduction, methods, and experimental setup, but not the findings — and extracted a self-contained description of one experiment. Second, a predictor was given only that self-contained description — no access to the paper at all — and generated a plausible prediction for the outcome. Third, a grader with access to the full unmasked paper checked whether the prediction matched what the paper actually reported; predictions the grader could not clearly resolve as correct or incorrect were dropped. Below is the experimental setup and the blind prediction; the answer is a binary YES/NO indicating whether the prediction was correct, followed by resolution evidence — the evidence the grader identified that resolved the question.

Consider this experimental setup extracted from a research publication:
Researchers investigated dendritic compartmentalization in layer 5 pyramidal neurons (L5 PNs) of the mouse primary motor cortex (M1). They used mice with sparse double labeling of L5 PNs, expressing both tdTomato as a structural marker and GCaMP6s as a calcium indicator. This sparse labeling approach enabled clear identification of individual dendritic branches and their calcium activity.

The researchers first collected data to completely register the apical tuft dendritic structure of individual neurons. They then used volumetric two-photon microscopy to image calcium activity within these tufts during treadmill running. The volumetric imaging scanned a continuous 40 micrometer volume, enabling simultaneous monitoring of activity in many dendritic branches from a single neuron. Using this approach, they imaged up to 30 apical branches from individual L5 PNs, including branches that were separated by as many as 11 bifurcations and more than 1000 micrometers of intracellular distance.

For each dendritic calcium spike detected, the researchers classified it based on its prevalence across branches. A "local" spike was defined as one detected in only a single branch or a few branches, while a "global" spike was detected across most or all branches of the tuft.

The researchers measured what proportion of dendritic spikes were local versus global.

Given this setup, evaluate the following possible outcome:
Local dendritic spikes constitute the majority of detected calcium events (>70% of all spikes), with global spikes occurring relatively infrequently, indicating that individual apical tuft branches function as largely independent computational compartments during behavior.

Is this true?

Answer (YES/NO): NO